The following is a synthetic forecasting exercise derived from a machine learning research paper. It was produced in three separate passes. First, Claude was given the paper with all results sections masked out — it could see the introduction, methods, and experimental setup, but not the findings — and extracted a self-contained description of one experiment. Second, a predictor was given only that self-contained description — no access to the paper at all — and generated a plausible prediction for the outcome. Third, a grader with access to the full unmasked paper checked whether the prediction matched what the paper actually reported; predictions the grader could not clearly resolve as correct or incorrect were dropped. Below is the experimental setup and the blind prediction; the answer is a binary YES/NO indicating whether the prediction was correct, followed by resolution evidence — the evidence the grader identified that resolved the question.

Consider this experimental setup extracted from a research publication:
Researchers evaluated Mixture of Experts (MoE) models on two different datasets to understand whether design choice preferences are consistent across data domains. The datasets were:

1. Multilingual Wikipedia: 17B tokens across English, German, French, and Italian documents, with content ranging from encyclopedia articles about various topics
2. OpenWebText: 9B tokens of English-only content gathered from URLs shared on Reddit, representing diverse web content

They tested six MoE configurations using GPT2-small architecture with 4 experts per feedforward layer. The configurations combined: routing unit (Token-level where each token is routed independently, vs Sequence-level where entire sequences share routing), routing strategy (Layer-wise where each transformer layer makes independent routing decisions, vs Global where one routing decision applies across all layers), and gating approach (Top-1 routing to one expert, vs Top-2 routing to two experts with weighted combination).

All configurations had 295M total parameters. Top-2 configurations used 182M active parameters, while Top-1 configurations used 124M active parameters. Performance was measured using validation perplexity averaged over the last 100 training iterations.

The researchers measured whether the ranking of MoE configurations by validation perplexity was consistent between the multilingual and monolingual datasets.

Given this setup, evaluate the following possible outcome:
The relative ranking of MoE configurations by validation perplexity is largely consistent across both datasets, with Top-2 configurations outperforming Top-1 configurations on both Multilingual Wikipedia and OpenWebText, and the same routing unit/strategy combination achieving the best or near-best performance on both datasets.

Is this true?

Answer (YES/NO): YES